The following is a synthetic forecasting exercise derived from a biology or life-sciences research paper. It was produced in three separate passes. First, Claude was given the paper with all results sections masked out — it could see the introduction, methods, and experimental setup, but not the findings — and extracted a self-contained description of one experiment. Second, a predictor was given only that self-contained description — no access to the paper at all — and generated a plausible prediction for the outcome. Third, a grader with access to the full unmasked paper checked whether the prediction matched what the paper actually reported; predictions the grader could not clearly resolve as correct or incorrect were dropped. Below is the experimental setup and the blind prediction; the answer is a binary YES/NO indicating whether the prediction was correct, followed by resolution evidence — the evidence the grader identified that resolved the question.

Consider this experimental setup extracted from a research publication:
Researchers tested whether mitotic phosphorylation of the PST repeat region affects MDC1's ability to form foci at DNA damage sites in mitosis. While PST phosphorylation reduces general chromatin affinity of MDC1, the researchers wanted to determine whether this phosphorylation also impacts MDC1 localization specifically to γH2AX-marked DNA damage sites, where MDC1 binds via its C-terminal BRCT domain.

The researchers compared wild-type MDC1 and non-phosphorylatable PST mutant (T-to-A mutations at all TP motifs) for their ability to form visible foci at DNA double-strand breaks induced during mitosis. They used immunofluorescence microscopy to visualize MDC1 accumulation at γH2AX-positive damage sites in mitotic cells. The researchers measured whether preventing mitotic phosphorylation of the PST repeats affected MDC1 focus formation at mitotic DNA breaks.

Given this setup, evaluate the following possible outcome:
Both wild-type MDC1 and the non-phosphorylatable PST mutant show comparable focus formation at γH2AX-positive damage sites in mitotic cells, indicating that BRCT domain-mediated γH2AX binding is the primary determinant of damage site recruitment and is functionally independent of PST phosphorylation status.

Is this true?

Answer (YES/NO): NO